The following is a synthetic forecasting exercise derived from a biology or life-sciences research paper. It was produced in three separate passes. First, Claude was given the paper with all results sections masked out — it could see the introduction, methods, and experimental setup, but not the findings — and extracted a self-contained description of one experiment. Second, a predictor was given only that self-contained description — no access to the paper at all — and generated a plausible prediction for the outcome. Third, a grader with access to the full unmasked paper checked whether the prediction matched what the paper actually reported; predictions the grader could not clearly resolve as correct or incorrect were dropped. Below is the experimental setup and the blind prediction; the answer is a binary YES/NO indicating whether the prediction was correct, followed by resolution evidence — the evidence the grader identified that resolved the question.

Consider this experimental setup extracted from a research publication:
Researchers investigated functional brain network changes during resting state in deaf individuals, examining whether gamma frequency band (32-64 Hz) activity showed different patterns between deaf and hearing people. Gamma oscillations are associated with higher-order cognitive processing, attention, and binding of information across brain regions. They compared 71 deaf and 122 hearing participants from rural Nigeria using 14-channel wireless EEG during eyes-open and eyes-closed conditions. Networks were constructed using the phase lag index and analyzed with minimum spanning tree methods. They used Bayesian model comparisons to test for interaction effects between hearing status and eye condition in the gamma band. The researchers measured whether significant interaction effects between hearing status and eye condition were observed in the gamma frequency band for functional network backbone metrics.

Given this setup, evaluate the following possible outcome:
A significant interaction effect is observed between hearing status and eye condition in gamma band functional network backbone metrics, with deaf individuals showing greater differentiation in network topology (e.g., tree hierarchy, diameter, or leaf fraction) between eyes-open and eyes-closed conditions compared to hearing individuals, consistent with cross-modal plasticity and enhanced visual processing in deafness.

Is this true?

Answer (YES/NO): NO